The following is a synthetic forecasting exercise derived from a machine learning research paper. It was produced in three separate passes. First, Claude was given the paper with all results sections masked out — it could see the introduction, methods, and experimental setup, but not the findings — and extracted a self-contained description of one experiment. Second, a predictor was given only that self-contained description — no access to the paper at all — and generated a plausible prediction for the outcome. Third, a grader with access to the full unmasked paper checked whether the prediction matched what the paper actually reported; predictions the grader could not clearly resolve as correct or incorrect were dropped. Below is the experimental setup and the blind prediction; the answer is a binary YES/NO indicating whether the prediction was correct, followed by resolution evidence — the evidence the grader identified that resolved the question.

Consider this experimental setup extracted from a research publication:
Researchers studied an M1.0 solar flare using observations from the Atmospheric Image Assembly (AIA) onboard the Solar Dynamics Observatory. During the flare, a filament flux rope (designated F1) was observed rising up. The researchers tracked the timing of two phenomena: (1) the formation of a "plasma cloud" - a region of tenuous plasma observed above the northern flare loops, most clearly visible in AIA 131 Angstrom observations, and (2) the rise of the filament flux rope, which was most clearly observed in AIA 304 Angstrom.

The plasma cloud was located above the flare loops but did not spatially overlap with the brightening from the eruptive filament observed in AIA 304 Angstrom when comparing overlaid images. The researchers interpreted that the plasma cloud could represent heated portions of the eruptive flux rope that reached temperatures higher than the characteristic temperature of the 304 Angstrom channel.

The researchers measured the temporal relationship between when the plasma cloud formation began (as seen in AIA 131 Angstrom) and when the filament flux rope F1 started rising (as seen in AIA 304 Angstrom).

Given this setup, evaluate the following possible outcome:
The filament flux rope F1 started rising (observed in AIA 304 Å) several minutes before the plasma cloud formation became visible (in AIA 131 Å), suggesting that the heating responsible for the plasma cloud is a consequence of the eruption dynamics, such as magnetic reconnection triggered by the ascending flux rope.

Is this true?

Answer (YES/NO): NO